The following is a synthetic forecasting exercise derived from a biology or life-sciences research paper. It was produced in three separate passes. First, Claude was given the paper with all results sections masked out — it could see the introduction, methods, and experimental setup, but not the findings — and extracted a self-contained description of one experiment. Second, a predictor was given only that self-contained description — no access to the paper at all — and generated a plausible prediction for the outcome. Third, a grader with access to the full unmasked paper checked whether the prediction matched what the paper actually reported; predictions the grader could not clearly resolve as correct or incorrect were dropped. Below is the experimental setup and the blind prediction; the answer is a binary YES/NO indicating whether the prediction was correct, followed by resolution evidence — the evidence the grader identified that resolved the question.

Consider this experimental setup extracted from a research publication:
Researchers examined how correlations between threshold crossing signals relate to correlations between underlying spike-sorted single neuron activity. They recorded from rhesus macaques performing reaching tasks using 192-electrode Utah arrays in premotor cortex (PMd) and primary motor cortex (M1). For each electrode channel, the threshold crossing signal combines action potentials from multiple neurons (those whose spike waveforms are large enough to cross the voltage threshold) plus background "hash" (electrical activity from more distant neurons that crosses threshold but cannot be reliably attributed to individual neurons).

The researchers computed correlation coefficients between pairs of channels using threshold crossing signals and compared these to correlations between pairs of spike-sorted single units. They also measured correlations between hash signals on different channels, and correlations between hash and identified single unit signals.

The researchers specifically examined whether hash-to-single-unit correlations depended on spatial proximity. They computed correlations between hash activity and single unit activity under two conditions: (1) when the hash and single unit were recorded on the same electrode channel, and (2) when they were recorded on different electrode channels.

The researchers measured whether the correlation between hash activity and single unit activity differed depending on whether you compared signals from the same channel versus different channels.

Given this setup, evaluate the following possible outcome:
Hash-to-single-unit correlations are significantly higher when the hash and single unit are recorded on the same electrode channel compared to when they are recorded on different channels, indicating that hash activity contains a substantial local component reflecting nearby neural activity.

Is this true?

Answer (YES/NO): YES